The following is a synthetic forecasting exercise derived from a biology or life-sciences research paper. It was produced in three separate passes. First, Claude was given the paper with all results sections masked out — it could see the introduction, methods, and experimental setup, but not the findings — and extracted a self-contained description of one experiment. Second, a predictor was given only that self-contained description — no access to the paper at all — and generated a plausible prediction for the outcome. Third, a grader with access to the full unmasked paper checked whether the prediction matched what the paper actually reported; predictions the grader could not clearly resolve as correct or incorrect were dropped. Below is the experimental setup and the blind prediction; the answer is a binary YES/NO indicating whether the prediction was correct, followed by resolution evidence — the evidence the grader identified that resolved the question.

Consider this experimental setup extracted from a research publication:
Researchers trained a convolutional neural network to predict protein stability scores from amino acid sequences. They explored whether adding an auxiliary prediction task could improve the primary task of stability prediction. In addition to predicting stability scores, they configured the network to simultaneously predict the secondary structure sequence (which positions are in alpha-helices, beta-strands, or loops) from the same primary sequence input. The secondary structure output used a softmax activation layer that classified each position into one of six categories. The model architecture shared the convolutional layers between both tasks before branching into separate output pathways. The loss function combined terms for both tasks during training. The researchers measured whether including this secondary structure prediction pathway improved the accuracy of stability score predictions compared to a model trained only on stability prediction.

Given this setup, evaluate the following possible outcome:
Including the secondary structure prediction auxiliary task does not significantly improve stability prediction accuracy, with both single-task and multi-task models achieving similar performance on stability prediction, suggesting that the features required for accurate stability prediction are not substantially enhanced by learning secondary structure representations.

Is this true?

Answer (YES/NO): NO